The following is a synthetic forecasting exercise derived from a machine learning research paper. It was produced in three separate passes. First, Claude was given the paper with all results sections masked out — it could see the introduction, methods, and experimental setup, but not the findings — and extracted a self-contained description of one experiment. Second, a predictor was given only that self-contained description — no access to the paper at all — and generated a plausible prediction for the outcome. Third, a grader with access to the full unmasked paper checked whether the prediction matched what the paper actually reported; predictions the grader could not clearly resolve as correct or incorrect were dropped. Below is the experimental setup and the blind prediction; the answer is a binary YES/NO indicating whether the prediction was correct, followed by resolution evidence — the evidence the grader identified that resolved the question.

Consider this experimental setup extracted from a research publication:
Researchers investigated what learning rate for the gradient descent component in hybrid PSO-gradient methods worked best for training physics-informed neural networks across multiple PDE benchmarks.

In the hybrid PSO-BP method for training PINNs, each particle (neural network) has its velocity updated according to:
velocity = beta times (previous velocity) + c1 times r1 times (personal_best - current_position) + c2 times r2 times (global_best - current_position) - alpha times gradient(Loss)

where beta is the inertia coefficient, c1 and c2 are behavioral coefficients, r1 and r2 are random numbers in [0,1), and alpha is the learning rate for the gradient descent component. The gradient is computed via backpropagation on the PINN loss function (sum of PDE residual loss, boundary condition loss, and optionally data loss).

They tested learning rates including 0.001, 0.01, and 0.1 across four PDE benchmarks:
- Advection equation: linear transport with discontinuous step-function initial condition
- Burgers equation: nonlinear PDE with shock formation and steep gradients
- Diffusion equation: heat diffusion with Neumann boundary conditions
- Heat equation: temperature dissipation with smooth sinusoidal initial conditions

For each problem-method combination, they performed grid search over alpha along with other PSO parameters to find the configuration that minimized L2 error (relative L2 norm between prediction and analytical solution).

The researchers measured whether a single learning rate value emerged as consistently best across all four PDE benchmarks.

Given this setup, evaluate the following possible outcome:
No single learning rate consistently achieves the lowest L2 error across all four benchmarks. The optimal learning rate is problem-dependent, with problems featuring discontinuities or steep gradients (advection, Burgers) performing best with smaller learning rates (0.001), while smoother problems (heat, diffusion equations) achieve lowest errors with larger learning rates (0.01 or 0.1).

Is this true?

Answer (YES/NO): NO